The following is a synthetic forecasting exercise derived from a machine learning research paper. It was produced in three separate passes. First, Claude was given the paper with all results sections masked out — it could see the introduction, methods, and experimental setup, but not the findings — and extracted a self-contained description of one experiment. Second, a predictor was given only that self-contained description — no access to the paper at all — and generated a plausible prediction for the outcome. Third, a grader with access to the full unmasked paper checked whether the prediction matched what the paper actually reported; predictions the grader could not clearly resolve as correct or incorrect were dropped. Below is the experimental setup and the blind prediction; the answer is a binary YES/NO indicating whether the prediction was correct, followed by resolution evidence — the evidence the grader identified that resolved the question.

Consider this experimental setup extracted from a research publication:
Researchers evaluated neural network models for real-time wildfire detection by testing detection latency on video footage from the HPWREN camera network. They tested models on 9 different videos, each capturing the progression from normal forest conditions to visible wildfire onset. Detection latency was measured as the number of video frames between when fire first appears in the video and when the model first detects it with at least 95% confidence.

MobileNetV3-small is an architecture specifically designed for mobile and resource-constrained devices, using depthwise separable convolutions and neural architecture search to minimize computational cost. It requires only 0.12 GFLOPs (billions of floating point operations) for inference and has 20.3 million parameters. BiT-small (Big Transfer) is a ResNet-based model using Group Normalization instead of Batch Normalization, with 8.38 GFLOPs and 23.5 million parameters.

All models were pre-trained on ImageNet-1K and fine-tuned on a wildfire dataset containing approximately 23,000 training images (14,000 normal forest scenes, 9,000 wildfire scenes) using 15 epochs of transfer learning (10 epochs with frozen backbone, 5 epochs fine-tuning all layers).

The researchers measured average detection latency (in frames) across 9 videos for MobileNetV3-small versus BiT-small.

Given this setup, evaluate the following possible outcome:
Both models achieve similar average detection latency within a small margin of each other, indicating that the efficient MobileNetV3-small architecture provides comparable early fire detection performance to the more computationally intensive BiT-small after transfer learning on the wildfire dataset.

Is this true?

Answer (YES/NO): NO